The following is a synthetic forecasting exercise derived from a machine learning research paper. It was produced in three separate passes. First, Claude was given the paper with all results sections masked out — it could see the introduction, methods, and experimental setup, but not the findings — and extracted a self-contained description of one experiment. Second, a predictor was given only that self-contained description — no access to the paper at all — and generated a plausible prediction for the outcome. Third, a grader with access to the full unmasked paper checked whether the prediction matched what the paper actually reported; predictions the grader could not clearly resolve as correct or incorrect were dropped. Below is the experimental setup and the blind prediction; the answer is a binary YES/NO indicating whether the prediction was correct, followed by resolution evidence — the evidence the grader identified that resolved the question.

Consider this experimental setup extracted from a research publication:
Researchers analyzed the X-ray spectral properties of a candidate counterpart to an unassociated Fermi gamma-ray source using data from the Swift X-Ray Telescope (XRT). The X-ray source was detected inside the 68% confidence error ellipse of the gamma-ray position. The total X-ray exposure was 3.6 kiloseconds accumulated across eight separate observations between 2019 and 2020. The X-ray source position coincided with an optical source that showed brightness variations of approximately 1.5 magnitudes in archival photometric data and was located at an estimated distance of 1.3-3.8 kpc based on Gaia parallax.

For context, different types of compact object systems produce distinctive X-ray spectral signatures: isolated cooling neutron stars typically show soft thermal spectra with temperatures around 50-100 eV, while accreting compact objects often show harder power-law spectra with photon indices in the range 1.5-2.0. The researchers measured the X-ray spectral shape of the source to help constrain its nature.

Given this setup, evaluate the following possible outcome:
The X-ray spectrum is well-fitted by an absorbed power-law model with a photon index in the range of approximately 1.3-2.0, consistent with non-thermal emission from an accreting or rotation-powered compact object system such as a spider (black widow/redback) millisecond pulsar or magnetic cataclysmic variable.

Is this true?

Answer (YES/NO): YES